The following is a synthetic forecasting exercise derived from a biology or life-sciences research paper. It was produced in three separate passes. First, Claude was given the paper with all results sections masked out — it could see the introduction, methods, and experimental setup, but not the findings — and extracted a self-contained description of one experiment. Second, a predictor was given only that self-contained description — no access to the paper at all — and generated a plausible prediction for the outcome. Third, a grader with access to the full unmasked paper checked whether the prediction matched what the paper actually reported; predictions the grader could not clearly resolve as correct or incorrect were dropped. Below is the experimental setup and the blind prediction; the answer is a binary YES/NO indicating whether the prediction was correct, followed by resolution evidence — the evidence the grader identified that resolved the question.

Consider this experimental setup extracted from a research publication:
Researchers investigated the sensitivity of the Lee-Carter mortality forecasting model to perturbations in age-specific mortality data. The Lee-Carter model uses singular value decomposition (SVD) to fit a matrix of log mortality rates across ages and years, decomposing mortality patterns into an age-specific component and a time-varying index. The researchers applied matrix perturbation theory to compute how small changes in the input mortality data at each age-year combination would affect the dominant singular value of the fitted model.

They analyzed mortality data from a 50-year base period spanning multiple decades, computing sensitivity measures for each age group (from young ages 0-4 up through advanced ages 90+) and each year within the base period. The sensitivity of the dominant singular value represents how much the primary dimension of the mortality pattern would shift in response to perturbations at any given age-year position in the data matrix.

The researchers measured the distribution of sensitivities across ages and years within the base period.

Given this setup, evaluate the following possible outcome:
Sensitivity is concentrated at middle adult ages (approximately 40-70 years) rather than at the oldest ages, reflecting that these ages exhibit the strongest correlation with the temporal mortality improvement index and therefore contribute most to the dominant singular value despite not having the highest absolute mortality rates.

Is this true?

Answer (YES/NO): NO